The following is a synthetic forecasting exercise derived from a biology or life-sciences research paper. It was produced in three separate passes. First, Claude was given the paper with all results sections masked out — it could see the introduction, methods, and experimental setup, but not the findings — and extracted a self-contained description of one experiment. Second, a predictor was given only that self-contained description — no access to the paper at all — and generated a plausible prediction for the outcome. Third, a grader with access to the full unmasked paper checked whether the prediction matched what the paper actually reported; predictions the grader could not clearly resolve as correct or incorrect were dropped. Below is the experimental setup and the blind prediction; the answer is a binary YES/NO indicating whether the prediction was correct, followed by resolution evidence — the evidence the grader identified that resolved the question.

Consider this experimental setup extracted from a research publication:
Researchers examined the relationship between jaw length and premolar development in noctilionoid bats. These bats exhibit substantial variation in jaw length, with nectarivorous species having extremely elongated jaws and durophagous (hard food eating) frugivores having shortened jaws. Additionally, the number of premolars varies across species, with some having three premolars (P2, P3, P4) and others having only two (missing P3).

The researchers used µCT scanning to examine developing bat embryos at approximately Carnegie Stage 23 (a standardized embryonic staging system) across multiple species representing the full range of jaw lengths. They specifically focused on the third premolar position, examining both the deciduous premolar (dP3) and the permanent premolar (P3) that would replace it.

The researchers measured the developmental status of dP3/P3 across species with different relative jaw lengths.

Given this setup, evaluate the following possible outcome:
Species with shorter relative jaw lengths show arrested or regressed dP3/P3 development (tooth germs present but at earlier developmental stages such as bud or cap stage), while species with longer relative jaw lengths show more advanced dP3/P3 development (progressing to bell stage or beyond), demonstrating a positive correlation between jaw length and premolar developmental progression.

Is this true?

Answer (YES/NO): YES